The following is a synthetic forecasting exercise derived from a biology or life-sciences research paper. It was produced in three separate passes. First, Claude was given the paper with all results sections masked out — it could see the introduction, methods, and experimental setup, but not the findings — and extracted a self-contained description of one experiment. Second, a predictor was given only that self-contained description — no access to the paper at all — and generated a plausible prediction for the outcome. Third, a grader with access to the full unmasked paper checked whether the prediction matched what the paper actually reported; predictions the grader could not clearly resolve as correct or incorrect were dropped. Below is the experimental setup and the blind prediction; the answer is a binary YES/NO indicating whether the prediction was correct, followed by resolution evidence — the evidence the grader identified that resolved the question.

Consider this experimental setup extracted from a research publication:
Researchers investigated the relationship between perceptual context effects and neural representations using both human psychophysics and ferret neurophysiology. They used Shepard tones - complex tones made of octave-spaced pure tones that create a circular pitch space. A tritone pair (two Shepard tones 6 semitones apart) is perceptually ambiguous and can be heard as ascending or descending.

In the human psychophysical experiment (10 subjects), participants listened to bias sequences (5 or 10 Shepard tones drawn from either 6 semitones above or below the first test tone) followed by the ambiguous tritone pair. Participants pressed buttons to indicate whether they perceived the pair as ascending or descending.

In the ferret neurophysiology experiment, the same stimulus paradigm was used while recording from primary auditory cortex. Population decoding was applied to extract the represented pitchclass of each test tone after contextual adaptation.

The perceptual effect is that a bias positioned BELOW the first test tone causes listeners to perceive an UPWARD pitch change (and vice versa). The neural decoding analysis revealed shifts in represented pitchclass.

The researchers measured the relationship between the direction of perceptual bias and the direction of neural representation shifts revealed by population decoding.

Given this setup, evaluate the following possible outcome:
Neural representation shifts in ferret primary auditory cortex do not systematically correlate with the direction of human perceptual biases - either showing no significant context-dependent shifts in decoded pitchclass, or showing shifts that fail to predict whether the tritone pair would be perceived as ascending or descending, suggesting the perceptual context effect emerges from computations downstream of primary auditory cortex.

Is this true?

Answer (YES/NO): NO